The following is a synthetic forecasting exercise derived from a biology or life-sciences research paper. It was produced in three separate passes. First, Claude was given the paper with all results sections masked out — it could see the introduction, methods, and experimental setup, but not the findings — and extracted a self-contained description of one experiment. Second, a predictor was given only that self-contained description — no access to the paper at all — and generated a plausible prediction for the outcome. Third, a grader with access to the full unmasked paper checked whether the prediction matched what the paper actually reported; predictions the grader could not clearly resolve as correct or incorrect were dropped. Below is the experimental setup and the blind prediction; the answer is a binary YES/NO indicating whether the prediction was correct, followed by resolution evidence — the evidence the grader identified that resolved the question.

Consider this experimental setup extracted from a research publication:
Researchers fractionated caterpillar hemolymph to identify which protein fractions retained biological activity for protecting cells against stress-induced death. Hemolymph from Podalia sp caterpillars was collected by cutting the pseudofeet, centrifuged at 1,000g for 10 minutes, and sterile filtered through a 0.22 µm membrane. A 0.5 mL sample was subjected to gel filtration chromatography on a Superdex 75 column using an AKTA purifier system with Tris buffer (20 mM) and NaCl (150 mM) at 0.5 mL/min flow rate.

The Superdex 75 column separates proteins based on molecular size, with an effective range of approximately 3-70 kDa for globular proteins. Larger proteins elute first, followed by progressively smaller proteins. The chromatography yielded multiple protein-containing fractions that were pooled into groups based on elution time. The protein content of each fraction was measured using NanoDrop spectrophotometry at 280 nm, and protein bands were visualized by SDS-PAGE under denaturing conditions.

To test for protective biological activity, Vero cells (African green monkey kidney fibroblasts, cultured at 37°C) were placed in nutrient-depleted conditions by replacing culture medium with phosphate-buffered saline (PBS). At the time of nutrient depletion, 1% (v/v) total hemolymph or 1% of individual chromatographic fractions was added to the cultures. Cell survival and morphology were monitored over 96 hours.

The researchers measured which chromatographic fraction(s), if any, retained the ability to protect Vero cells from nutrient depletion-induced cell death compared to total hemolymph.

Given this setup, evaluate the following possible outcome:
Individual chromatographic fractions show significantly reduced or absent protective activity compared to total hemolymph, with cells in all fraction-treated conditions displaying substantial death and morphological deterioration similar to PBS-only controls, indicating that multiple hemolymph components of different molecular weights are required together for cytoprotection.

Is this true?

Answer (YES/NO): NO